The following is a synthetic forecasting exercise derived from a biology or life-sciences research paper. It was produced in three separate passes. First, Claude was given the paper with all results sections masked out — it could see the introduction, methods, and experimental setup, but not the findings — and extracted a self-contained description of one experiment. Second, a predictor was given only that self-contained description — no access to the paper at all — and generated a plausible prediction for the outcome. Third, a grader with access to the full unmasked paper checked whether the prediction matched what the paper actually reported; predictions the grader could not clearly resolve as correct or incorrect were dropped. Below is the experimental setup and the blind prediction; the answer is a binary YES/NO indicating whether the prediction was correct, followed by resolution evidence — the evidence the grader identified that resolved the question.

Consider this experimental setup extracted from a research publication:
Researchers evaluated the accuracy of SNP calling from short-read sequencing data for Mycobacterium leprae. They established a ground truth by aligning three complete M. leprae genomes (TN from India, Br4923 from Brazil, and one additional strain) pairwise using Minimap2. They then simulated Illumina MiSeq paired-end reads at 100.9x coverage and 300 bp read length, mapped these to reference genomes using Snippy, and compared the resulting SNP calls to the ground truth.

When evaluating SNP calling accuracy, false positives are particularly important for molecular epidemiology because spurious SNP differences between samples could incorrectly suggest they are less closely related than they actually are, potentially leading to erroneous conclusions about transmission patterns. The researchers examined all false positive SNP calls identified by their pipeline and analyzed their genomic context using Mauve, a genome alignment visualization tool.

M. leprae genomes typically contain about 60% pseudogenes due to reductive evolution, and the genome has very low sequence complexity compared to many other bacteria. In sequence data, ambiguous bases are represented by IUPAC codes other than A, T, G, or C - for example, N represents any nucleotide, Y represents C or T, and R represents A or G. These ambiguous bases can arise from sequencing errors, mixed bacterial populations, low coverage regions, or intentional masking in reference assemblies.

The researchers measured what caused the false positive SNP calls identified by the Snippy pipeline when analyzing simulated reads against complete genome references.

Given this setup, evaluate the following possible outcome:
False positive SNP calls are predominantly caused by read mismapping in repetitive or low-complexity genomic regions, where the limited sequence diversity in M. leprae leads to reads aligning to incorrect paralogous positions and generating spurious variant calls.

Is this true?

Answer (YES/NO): NO